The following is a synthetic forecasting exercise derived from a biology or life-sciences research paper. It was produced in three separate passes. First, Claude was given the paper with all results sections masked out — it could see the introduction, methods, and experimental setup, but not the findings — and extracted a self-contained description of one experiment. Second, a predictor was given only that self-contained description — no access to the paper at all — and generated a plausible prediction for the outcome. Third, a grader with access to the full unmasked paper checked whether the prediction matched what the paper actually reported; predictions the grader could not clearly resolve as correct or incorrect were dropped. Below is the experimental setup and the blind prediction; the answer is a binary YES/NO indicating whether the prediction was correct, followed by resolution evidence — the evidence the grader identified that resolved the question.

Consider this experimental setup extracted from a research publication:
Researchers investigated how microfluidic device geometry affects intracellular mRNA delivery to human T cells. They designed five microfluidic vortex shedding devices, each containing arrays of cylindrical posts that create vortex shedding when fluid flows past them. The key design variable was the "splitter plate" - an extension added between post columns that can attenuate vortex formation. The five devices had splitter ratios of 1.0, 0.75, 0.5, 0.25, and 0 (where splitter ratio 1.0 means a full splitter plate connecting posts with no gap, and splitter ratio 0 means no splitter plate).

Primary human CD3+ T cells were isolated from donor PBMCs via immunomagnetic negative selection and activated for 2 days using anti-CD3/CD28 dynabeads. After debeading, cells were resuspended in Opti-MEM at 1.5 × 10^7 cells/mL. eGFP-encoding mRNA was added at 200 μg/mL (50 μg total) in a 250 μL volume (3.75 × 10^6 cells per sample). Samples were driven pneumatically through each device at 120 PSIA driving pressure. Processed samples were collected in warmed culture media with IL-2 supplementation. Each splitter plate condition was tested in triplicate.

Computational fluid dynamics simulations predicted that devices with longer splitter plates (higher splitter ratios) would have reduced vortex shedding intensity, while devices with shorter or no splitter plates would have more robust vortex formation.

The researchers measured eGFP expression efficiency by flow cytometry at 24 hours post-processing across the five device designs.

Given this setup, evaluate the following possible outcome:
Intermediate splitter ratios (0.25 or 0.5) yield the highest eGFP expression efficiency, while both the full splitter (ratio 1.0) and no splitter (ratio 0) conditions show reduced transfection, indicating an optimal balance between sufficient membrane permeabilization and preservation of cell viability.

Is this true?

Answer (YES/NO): NO